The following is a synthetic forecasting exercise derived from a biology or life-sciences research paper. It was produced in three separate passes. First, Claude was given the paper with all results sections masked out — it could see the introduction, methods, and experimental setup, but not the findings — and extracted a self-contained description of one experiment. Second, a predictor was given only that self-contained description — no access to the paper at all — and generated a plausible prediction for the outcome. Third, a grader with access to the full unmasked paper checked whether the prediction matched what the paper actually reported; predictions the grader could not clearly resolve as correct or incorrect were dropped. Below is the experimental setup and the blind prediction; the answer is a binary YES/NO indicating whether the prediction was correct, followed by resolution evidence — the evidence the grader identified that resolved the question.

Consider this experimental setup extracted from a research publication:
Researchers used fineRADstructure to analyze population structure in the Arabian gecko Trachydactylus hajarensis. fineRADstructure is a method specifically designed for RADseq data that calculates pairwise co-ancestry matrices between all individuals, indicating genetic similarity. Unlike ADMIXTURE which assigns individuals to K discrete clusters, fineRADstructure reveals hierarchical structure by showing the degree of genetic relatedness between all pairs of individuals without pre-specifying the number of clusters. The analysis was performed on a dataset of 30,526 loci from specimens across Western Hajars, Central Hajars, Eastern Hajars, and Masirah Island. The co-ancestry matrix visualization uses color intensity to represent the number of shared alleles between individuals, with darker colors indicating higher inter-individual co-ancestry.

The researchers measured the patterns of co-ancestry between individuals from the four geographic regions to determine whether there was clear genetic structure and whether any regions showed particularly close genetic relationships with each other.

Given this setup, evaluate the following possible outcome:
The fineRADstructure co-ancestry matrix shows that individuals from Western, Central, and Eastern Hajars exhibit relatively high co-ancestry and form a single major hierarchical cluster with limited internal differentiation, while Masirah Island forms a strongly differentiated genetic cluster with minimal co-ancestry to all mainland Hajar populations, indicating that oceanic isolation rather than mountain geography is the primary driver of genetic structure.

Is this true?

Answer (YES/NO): NO